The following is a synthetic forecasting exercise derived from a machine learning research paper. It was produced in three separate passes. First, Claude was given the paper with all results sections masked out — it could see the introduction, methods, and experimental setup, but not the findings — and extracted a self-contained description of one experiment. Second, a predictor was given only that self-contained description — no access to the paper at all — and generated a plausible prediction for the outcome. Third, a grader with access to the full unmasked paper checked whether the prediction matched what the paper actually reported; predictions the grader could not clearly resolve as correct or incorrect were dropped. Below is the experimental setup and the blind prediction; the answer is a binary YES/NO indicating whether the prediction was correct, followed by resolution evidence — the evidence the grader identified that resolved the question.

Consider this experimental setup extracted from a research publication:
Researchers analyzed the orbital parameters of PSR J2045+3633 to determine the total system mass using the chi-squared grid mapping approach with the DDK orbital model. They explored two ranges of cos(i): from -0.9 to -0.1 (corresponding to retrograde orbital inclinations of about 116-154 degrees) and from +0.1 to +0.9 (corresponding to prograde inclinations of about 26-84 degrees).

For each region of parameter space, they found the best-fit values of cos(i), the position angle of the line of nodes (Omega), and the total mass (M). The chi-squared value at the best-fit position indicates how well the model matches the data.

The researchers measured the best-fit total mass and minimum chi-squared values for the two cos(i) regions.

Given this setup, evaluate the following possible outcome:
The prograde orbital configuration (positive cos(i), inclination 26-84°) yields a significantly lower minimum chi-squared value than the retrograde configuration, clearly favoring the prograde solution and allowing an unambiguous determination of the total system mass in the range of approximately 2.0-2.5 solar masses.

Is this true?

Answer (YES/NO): NO